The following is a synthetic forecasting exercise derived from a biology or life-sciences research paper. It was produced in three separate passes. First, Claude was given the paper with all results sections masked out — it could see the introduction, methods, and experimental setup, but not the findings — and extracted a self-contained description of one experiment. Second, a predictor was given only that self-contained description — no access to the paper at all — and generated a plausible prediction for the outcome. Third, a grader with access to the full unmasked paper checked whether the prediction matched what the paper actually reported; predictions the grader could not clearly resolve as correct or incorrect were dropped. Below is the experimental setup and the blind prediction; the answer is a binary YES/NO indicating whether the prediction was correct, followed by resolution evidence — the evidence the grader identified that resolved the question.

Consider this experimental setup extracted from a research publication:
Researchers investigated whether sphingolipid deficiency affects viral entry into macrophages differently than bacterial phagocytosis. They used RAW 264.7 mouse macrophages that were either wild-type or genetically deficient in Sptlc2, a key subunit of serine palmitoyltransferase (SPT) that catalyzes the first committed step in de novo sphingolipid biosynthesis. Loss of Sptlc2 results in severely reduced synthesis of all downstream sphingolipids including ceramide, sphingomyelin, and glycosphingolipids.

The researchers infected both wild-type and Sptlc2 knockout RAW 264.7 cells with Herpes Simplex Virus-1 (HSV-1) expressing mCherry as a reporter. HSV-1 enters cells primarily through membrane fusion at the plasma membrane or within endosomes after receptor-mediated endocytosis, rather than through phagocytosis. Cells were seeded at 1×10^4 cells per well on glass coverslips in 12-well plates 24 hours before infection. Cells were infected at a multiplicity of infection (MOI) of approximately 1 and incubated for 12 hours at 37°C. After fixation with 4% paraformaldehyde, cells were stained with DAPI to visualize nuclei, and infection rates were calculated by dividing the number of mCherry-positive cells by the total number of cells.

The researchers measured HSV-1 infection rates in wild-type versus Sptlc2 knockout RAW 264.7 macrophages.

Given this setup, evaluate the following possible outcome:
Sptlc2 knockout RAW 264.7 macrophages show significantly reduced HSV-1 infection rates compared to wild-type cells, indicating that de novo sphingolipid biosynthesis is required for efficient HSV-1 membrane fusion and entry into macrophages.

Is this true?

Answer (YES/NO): NO